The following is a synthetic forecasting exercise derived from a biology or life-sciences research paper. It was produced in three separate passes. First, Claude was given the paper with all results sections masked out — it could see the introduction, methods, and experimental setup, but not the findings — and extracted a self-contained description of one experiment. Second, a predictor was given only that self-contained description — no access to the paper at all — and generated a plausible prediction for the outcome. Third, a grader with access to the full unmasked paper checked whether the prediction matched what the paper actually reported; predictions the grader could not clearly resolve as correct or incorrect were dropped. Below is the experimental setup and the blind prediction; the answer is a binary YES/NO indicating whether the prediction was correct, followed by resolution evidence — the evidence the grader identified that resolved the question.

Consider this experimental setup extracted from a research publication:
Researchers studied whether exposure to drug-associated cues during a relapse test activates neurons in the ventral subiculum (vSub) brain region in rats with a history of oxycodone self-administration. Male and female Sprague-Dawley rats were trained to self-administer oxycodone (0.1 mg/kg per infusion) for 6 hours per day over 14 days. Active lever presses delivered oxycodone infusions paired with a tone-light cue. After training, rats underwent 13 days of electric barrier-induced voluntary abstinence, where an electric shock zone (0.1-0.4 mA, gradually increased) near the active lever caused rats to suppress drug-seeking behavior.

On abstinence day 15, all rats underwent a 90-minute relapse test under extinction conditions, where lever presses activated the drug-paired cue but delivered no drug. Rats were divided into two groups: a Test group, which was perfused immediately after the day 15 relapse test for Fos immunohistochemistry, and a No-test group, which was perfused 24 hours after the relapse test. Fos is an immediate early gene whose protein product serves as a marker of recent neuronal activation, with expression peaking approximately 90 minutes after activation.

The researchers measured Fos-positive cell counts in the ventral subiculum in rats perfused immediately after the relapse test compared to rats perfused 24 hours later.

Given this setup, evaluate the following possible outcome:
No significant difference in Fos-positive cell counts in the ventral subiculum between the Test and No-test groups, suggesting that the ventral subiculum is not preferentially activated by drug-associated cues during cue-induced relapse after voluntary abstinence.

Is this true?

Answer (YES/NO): NO